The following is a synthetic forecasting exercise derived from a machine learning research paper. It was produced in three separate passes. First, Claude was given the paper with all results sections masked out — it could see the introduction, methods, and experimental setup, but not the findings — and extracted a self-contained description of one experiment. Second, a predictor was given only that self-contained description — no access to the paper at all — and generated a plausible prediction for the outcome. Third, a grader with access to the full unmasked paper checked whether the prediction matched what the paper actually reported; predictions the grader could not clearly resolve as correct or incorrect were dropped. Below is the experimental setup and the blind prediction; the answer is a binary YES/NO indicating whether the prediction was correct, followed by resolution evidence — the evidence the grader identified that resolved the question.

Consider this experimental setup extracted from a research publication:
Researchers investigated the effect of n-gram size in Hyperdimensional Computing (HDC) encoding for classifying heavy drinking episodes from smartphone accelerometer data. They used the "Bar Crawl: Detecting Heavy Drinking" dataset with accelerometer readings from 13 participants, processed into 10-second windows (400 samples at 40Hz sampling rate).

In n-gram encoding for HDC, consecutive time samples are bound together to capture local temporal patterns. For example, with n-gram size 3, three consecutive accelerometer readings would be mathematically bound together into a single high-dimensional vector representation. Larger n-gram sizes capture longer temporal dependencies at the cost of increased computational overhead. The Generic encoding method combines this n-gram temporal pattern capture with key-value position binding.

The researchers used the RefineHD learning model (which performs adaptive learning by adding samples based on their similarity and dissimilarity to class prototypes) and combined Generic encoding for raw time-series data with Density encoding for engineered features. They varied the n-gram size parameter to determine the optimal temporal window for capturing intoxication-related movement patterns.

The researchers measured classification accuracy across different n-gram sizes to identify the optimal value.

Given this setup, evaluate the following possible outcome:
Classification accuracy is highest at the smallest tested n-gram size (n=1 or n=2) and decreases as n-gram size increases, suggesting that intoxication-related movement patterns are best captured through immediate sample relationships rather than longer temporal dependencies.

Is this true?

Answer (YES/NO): NO